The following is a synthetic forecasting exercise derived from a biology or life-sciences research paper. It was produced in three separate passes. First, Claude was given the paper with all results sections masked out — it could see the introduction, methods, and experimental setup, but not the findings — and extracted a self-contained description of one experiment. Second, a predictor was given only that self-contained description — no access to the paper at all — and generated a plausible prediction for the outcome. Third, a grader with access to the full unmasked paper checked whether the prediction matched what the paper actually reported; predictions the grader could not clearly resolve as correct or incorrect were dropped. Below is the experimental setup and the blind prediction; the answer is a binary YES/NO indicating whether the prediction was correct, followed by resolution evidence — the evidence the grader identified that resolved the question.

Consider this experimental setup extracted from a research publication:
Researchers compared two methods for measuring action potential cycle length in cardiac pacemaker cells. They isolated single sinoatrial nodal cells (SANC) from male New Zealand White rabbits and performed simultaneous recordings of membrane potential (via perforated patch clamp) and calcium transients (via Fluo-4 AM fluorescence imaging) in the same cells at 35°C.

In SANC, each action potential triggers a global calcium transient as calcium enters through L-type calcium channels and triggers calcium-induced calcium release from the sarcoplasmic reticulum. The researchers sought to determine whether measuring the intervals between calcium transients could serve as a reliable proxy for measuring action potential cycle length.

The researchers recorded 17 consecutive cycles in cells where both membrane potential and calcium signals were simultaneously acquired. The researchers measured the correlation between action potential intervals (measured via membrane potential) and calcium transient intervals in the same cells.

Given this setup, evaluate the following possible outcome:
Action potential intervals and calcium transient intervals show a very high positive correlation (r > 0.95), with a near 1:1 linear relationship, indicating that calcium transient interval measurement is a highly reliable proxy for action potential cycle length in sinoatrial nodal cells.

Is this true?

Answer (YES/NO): YES